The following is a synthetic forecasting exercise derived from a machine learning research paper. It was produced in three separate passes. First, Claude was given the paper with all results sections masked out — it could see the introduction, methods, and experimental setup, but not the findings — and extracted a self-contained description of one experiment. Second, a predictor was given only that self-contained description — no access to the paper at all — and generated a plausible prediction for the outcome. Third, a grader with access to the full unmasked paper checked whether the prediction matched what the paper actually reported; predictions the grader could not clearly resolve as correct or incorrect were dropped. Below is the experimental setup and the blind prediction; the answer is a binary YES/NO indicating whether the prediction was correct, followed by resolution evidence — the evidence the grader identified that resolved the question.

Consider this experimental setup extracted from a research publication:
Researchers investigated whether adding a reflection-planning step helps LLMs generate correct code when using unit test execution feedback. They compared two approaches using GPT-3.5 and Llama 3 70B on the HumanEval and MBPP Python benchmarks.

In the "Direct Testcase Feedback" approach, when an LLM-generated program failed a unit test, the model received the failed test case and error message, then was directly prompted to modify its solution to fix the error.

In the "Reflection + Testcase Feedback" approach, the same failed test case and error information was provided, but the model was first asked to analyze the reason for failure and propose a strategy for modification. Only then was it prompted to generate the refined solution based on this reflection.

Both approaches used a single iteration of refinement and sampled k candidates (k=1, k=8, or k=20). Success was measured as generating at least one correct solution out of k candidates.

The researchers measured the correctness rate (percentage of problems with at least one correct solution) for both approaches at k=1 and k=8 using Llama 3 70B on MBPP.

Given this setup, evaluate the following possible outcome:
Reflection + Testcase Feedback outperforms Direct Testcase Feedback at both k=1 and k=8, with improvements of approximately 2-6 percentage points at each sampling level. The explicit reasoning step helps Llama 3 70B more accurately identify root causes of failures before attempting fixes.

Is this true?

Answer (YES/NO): NO